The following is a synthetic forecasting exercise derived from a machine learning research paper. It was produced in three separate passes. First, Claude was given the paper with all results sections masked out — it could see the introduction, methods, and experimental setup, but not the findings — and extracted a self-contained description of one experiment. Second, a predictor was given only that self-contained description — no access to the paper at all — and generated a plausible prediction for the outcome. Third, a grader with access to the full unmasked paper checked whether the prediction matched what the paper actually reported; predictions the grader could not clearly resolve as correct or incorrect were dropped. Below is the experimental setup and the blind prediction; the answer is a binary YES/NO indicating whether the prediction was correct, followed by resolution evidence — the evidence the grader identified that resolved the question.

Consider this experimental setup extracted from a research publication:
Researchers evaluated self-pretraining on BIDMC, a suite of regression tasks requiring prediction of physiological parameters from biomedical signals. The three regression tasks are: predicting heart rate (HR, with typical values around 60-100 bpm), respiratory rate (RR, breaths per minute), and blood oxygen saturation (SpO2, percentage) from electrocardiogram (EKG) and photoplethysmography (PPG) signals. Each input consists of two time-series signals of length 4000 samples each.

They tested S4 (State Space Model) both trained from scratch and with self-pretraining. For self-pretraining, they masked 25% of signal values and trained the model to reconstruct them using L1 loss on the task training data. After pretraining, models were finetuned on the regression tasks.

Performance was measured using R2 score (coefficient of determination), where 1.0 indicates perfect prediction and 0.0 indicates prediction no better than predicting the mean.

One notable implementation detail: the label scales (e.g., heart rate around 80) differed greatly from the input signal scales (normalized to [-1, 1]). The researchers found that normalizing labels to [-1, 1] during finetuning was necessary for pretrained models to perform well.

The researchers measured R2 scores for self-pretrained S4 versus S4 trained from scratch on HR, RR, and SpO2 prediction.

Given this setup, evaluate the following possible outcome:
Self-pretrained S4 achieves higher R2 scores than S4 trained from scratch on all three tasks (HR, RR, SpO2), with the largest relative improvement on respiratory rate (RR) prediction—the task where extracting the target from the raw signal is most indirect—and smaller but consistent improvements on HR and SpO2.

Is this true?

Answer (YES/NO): NO